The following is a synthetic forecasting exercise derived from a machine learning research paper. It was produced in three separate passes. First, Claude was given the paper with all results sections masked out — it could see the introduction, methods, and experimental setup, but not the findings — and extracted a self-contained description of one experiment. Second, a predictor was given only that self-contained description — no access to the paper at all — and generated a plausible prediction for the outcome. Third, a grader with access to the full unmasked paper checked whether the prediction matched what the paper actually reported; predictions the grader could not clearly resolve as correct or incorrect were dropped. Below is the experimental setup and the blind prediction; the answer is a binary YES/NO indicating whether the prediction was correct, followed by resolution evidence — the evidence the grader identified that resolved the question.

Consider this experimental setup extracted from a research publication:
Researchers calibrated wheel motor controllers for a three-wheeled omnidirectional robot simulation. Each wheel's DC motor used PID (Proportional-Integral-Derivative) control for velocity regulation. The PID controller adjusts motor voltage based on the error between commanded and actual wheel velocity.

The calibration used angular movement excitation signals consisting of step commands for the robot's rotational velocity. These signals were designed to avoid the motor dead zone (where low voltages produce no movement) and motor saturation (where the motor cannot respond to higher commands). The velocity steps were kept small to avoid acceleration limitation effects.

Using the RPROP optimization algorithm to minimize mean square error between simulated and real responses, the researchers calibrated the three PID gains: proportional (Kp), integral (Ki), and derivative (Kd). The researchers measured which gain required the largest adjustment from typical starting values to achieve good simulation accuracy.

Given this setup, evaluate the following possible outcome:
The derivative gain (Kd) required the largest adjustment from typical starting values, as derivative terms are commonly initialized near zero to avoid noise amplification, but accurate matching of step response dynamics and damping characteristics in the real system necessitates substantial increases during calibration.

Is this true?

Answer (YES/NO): NO